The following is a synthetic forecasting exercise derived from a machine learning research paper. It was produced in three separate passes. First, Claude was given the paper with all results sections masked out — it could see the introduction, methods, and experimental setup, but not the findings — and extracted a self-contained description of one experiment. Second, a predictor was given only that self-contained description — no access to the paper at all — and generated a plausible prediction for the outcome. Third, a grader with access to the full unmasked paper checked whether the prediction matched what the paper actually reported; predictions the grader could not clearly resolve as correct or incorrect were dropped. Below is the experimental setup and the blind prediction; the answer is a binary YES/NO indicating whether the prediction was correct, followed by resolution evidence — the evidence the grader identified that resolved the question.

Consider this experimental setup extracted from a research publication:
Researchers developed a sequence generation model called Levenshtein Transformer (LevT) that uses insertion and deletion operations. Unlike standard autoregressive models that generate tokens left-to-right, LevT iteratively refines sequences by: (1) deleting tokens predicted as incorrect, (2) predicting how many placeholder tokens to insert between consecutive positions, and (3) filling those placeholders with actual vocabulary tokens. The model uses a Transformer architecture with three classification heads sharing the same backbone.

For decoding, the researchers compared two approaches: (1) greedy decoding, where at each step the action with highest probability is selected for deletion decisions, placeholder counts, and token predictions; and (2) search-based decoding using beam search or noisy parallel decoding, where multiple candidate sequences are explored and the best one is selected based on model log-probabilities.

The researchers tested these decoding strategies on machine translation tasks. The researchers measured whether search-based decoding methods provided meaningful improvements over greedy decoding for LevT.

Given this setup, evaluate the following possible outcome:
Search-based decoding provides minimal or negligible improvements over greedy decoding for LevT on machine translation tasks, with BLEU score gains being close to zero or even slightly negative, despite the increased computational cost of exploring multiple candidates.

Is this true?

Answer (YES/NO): YES